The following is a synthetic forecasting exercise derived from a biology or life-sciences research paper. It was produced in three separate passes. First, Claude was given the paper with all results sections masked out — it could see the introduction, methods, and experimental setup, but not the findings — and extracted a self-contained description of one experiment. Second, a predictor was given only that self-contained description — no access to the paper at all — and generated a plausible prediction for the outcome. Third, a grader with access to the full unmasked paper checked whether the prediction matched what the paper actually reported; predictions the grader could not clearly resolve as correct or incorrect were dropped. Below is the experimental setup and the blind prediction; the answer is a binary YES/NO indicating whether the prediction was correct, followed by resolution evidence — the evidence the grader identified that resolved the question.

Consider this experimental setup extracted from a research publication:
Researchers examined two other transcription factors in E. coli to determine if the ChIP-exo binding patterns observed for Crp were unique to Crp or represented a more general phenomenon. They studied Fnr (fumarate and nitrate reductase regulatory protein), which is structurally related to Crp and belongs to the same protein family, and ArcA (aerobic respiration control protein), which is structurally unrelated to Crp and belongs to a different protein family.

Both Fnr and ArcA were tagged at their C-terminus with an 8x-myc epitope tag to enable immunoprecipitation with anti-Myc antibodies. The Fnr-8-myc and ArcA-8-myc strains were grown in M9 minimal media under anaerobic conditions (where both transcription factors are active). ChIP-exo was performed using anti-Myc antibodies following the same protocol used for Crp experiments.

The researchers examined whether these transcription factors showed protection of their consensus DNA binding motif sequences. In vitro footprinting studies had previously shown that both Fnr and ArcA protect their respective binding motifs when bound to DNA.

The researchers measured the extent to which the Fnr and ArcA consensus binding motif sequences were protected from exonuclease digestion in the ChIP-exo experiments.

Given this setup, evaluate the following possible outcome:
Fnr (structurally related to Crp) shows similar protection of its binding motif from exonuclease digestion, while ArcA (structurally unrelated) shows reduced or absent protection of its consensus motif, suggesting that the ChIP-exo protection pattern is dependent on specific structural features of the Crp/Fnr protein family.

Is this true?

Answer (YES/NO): NO